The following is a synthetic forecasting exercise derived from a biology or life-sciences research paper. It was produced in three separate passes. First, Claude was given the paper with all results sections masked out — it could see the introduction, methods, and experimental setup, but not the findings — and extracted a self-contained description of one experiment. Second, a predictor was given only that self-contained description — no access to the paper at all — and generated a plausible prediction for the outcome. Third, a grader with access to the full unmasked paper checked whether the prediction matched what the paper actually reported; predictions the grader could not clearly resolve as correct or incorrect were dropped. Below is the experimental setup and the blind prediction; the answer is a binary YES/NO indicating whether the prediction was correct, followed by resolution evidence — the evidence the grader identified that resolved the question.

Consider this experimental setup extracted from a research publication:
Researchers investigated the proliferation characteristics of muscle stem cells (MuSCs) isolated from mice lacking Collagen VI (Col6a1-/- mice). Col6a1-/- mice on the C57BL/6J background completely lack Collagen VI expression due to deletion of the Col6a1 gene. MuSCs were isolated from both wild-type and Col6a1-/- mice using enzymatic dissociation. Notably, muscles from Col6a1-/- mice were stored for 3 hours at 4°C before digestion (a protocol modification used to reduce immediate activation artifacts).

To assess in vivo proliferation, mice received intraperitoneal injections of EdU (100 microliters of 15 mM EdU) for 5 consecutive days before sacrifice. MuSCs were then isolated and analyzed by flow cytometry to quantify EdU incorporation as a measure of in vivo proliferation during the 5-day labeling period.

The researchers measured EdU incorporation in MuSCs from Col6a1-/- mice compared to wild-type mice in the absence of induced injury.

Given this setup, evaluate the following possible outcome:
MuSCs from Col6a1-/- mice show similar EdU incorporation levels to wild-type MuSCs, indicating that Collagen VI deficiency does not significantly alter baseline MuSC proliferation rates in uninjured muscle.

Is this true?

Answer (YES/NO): NO